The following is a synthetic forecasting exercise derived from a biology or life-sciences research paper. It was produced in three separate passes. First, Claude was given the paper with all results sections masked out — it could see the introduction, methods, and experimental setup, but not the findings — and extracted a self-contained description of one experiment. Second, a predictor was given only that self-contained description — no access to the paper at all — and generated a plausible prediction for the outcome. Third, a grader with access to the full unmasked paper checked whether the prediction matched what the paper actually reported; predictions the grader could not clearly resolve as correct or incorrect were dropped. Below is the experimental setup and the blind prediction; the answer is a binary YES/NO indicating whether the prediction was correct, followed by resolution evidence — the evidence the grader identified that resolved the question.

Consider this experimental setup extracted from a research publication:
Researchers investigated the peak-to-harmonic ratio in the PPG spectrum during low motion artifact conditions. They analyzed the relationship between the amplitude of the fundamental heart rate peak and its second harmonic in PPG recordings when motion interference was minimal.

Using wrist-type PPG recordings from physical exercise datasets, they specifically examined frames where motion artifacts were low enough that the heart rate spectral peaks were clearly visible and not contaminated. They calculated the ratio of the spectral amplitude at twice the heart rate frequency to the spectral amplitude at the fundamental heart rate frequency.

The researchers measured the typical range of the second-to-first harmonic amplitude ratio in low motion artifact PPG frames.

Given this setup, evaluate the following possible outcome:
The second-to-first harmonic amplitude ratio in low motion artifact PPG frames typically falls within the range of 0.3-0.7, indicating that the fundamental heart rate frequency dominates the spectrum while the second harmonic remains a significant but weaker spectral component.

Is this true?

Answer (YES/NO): NO